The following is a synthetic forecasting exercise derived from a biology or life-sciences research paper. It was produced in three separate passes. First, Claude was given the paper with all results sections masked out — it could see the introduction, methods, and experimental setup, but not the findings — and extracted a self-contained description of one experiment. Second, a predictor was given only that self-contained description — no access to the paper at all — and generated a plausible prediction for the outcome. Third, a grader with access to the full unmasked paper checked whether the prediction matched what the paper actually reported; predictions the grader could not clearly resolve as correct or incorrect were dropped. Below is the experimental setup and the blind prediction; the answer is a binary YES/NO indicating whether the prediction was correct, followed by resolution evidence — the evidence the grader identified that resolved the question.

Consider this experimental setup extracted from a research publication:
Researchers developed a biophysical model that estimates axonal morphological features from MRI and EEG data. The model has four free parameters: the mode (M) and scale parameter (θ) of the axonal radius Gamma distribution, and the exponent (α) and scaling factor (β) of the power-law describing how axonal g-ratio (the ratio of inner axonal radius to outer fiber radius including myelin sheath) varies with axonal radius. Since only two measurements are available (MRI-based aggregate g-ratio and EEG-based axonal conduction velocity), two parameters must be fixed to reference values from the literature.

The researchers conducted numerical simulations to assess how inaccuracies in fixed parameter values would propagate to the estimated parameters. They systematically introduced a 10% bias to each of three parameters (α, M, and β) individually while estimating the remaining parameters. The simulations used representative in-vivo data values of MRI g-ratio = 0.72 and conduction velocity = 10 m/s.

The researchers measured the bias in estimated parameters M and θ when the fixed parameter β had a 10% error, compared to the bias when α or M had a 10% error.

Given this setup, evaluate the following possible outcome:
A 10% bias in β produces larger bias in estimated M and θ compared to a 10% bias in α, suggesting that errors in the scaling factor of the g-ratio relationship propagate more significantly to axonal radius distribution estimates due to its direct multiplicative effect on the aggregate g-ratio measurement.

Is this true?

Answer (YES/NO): YES